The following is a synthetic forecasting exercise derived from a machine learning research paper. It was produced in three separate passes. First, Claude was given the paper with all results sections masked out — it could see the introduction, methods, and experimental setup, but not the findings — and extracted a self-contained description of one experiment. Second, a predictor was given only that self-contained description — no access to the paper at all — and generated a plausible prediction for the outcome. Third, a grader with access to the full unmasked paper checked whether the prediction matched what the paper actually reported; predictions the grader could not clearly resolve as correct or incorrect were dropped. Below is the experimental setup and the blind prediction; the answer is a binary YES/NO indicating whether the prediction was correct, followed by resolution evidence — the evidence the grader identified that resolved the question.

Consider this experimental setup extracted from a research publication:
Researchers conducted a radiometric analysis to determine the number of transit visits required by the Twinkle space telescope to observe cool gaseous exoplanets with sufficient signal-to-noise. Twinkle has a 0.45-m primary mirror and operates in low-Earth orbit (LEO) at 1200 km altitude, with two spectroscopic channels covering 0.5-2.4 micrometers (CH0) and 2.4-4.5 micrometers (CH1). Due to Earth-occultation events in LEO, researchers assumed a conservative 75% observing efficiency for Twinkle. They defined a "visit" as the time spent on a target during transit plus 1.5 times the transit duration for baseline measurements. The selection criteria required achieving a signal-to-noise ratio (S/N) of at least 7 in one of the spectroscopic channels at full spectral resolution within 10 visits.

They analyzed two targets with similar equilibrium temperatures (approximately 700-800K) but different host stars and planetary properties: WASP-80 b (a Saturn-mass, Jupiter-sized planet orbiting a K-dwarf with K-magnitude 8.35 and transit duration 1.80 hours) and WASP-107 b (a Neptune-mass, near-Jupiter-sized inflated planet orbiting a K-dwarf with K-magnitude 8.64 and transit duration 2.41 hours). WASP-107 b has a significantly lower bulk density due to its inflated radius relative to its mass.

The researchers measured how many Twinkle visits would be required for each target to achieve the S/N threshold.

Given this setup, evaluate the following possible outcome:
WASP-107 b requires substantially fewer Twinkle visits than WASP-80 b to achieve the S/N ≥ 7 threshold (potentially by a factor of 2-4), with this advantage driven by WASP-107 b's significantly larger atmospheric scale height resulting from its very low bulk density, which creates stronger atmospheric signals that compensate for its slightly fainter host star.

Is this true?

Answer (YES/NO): NO